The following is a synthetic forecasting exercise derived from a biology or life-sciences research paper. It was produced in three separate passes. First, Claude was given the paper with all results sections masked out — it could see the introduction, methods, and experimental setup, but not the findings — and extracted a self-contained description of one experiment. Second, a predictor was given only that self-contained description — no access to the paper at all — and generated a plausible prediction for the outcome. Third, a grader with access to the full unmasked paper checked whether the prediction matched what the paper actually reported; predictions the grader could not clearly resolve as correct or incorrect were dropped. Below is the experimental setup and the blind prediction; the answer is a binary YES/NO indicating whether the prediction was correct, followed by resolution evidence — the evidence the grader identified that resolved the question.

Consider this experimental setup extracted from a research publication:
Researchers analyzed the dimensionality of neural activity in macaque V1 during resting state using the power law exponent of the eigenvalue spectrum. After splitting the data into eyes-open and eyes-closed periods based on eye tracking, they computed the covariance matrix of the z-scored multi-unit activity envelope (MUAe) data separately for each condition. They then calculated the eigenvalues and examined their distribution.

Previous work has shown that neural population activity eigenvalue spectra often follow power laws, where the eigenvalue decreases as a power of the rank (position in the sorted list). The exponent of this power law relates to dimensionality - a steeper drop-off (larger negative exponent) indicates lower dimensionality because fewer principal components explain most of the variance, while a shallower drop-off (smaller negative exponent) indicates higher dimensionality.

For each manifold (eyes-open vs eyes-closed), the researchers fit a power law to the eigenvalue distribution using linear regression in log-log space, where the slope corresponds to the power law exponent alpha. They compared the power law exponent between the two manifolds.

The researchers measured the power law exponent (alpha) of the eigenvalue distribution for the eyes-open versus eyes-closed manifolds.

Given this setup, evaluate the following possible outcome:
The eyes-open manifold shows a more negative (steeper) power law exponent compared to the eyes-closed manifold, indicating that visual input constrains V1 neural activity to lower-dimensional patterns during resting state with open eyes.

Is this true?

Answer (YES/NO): NO